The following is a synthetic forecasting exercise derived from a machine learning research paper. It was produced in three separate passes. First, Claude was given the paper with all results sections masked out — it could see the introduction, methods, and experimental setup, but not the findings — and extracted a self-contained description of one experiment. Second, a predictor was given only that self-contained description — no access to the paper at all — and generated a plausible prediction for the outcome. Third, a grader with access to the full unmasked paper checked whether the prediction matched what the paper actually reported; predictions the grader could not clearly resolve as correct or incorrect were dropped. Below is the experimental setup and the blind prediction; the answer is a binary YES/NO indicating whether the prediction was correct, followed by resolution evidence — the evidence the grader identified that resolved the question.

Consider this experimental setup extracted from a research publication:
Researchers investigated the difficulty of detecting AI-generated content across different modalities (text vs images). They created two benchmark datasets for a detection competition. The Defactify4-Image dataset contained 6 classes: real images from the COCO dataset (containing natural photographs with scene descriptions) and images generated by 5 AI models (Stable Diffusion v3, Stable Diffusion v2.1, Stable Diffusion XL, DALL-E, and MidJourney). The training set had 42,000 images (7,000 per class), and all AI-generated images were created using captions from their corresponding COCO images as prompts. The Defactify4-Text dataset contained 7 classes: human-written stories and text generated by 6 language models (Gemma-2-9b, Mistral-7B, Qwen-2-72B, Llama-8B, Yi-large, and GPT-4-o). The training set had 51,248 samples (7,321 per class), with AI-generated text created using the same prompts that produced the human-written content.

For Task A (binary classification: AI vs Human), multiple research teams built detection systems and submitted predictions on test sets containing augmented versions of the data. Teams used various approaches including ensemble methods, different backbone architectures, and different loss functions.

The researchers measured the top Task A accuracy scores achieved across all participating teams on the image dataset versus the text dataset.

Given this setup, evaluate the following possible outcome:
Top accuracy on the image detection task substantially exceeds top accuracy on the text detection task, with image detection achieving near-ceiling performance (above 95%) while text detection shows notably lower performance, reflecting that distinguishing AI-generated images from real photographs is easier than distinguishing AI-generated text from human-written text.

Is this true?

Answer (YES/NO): NO